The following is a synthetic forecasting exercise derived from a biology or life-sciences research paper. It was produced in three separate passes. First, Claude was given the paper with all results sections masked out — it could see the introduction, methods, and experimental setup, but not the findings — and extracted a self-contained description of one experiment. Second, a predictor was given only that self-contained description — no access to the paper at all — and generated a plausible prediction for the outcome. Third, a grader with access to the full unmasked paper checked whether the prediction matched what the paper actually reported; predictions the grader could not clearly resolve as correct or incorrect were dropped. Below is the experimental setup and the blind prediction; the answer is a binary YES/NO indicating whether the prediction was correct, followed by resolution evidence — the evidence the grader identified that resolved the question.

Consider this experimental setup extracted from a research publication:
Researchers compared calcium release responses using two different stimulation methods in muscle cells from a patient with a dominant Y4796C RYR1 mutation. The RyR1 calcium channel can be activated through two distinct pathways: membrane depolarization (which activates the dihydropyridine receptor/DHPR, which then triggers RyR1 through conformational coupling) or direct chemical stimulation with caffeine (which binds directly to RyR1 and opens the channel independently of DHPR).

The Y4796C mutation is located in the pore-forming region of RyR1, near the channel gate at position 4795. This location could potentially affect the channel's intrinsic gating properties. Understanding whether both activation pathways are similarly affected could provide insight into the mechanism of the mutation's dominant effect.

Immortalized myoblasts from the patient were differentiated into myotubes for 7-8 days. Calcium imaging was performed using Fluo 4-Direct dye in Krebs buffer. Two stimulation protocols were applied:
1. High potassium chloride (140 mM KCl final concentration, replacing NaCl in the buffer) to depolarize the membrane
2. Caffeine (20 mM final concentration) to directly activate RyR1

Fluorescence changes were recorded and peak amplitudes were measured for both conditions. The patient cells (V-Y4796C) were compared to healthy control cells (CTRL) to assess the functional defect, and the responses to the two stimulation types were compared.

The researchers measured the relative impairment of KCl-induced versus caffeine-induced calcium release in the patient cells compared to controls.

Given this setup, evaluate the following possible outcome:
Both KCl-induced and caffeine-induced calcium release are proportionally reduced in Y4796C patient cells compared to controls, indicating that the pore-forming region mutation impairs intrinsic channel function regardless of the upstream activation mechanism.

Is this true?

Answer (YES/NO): NO